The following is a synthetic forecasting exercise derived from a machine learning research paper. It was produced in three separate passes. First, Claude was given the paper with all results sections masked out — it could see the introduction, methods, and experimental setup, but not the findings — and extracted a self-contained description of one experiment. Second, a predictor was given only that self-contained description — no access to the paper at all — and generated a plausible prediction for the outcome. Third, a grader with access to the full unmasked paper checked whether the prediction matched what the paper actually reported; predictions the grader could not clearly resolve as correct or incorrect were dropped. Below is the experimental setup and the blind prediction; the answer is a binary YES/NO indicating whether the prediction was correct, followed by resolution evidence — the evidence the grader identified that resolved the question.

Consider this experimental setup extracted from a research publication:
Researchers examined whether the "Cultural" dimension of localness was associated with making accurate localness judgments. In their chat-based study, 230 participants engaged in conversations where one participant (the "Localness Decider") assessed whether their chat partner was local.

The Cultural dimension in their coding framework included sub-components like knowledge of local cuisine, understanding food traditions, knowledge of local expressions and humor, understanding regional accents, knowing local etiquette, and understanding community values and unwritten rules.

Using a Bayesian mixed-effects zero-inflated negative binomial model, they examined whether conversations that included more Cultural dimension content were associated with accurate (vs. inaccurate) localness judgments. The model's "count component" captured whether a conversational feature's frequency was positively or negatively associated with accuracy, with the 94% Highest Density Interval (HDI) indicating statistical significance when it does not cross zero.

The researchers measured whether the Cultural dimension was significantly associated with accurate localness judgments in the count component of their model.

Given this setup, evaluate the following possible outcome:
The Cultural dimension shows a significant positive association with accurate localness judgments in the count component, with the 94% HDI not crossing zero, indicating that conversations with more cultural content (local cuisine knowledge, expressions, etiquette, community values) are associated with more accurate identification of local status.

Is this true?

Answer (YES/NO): YES